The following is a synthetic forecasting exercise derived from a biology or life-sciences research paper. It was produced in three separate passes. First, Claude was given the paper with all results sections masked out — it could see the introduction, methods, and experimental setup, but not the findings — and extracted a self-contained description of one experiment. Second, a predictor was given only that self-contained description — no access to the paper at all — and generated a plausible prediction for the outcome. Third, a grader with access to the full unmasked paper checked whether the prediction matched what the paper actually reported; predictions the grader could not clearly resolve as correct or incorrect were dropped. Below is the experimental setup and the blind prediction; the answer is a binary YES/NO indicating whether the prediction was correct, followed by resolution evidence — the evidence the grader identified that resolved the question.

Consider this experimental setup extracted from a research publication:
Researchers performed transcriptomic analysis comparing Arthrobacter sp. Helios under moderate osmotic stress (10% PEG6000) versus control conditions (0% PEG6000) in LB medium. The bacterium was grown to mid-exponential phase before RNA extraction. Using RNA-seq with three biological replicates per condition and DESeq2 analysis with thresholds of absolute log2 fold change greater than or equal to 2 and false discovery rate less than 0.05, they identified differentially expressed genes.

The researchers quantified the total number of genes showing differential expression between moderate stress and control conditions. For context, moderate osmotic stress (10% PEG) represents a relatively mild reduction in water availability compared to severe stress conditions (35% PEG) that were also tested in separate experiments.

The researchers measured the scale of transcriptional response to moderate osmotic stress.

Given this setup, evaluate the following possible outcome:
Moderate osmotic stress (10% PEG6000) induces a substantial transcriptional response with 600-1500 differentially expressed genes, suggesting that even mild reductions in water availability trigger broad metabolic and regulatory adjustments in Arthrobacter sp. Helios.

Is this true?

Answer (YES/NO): NO